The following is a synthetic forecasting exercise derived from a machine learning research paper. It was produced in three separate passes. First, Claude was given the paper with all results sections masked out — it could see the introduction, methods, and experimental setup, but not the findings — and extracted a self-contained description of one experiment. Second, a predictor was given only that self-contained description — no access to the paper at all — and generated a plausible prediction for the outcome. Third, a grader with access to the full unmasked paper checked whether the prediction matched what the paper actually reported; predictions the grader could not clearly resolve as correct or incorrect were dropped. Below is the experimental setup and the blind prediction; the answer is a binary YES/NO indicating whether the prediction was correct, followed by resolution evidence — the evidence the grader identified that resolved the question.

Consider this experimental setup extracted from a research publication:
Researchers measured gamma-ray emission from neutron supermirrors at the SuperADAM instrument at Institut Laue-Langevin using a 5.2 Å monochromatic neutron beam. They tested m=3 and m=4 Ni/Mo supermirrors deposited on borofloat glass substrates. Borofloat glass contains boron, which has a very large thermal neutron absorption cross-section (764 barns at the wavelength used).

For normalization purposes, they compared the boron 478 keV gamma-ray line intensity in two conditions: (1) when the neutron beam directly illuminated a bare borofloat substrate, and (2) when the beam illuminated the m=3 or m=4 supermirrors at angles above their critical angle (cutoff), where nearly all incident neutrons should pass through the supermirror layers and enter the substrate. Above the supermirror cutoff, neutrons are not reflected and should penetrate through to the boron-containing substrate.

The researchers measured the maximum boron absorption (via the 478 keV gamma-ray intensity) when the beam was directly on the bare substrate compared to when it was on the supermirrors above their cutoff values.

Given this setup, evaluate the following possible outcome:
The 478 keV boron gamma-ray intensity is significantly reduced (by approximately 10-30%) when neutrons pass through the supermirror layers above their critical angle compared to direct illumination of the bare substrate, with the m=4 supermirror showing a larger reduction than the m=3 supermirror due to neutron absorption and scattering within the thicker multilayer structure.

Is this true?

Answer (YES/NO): NO